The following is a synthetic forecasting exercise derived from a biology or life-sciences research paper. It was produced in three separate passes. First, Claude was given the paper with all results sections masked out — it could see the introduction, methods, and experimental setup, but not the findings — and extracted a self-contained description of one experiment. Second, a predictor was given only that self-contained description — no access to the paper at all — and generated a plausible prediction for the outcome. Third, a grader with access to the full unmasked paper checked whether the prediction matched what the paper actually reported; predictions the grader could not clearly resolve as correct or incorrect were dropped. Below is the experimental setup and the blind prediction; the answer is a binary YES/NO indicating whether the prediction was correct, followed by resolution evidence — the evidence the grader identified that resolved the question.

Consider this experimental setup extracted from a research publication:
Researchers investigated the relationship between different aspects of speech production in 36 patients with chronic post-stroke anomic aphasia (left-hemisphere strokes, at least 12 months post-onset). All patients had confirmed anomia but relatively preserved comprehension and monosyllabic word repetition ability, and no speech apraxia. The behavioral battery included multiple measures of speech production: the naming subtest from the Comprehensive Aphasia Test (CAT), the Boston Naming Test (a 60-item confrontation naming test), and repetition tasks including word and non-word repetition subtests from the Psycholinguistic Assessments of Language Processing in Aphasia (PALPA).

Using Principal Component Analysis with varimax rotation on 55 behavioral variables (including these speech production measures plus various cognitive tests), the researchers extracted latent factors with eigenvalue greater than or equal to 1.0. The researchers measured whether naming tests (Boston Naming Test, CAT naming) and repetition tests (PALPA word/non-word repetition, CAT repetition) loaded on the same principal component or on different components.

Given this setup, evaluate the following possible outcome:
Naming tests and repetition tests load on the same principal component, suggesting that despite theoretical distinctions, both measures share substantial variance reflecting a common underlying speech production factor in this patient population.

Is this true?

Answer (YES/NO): NO